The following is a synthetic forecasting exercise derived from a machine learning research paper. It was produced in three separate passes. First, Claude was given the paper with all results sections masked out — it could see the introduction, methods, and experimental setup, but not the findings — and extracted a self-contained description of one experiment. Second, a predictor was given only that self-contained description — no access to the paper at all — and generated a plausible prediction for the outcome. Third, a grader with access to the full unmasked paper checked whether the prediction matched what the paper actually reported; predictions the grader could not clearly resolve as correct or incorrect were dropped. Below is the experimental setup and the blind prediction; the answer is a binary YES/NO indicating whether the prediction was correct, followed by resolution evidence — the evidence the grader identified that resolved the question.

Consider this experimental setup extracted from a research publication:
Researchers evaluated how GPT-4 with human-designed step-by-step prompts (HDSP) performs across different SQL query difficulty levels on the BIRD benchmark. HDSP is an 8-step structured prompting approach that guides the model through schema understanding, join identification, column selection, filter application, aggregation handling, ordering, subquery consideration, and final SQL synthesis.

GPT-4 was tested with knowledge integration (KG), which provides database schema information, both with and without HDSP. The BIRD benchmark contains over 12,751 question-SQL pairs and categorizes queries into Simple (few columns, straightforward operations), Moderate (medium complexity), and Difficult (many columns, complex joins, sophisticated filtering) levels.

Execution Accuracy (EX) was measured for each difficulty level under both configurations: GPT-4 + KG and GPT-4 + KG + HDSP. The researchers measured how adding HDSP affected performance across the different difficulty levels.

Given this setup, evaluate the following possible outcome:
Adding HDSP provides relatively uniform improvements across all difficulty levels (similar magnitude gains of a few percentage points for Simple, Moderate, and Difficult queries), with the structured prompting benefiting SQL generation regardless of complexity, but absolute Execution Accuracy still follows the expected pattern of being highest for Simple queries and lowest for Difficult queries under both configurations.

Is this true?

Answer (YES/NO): NO